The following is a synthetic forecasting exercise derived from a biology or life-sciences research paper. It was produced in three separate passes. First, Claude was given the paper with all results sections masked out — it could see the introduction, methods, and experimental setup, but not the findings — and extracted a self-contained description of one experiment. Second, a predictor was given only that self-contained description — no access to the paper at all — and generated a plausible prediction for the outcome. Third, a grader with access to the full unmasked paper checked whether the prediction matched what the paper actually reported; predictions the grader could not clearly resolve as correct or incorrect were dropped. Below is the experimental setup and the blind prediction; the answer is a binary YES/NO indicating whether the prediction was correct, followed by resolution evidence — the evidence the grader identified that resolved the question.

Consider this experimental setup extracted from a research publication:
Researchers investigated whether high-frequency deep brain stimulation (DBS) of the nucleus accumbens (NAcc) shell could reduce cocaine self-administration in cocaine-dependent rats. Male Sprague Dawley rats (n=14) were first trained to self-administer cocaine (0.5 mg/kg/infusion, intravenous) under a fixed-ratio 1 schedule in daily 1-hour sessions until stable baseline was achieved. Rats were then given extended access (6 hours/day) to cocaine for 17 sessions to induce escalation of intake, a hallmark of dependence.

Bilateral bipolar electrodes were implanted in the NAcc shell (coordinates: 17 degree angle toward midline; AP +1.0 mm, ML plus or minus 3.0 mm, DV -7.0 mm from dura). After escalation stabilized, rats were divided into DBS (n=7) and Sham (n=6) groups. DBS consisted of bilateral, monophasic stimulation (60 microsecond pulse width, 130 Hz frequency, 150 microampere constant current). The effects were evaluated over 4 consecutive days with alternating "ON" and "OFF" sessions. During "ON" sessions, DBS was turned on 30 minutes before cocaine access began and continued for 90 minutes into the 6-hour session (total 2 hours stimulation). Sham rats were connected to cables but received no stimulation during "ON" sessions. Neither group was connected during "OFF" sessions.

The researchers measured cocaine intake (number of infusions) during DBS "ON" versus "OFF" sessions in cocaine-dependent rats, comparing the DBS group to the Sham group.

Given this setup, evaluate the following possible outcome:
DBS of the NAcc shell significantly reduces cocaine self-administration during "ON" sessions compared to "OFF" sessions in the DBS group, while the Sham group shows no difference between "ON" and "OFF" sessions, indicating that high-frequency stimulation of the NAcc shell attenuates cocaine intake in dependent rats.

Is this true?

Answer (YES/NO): NO